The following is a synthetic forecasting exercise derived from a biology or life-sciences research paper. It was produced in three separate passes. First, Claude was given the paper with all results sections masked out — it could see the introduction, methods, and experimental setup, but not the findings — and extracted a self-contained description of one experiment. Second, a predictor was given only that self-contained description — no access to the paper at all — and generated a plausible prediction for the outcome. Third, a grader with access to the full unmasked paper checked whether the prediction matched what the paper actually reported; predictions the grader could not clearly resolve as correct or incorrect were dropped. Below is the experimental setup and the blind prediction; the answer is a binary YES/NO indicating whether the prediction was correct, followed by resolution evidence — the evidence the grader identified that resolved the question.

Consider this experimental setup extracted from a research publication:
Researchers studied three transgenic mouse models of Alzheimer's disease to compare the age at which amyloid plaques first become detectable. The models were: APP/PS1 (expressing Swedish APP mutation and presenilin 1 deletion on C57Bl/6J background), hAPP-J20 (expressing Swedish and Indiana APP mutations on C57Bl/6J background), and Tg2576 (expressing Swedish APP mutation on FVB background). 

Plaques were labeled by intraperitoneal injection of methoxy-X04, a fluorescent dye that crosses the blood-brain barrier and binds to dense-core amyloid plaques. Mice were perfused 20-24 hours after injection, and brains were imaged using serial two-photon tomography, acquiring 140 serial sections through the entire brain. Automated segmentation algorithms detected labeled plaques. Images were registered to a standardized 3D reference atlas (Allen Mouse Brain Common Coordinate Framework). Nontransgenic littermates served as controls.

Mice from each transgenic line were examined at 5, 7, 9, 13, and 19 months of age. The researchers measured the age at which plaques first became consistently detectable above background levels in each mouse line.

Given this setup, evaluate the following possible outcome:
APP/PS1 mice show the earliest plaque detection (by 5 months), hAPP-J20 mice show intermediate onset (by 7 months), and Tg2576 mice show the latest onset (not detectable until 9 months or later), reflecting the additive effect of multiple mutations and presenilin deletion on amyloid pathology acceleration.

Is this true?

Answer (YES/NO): YES